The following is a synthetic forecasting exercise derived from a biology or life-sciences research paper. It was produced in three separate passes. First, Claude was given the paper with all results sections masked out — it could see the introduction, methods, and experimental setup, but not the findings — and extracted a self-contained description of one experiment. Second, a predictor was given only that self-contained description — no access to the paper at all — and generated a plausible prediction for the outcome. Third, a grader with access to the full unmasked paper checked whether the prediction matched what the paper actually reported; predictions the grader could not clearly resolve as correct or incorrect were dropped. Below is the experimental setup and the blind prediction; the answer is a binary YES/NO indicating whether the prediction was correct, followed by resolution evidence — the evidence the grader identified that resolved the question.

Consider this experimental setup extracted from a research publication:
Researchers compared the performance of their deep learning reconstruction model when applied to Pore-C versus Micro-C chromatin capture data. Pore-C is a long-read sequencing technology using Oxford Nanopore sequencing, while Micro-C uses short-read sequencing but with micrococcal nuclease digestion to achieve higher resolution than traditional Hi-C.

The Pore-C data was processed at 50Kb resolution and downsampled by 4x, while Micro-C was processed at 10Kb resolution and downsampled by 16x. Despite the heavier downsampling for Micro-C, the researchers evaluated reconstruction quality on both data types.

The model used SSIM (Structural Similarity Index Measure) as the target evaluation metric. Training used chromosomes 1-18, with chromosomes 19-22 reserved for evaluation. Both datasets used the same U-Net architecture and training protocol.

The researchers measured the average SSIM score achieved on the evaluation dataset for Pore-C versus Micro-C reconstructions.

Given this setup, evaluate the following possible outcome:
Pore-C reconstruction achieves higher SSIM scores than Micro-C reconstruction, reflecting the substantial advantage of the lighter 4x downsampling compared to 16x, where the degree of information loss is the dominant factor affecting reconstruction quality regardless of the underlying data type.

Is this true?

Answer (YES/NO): NO